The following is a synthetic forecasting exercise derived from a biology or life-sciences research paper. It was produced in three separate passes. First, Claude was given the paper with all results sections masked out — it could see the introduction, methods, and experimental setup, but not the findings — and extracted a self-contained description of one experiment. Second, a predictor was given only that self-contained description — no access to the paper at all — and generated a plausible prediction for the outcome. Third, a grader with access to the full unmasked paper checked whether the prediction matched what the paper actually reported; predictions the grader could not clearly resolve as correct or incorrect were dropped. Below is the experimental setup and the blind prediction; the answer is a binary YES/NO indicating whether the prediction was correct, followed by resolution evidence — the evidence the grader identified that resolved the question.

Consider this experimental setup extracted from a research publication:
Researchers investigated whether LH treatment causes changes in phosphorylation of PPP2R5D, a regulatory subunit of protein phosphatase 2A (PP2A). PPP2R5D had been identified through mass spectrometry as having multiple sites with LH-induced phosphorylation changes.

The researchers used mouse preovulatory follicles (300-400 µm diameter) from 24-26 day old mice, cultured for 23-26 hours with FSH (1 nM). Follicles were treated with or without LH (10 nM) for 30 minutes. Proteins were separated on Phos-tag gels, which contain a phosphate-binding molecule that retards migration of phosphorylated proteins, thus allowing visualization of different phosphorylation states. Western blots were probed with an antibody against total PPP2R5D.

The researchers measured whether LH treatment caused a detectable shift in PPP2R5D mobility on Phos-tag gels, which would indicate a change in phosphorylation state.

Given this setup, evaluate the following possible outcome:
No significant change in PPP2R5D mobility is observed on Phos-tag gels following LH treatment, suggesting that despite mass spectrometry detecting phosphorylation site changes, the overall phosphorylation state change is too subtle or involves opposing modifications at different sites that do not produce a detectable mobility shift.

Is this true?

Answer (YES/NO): NO